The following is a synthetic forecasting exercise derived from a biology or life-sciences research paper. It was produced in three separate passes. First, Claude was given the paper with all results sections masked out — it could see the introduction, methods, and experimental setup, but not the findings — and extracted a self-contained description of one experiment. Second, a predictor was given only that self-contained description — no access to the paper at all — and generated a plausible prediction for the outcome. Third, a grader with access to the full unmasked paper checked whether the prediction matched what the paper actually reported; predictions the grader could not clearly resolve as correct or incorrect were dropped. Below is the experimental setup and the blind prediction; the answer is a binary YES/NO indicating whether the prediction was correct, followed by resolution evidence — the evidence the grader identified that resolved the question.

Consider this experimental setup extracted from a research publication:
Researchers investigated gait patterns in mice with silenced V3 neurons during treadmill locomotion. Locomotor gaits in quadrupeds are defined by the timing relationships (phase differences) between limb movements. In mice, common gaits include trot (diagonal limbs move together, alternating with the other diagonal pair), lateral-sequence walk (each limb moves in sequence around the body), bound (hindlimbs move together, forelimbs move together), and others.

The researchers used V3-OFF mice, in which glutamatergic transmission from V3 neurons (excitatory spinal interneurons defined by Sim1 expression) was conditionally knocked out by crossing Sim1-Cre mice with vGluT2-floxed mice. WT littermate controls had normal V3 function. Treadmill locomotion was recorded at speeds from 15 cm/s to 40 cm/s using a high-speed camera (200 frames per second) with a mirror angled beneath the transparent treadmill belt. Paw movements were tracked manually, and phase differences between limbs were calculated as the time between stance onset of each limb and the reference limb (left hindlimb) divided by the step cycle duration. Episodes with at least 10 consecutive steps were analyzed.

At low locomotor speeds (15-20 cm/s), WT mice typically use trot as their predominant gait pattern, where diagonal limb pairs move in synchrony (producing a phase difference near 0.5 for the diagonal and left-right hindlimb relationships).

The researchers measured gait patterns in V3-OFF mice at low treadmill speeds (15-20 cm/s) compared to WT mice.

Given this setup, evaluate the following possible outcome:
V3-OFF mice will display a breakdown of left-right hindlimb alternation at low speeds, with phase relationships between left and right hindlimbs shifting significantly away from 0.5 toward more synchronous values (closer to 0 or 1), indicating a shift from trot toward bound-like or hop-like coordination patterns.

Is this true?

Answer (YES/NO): NO